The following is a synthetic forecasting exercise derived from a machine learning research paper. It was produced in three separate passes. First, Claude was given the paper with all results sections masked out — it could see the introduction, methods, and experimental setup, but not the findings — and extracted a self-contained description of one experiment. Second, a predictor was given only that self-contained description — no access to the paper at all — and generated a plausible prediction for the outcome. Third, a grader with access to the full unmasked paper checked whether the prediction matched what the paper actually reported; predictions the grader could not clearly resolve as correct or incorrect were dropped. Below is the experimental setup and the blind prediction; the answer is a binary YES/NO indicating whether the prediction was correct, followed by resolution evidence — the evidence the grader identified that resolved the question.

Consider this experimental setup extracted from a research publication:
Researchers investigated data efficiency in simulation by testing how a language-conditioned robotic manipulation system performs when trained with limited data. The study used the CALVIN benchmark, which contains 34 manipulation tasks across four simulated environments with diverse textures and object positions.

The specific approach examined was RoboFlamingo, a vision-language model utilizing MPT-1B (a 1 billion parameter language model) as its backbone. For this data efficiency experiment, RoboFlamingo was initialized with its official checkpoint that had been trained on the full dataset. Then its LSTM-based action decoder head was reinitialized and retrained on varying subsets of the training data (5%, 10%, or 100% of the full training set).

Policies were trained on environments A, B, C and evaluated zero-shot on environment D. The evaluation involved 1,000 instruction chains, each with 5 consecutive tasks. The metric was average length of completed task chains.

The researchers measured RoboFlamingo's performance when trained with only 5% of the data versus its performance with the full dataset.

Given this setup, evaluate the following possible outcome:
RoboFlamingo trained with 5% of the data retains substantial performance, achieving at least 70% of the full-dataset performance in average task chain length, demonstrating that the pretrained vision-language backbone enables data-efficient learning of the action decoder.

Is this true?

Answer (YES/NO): NO